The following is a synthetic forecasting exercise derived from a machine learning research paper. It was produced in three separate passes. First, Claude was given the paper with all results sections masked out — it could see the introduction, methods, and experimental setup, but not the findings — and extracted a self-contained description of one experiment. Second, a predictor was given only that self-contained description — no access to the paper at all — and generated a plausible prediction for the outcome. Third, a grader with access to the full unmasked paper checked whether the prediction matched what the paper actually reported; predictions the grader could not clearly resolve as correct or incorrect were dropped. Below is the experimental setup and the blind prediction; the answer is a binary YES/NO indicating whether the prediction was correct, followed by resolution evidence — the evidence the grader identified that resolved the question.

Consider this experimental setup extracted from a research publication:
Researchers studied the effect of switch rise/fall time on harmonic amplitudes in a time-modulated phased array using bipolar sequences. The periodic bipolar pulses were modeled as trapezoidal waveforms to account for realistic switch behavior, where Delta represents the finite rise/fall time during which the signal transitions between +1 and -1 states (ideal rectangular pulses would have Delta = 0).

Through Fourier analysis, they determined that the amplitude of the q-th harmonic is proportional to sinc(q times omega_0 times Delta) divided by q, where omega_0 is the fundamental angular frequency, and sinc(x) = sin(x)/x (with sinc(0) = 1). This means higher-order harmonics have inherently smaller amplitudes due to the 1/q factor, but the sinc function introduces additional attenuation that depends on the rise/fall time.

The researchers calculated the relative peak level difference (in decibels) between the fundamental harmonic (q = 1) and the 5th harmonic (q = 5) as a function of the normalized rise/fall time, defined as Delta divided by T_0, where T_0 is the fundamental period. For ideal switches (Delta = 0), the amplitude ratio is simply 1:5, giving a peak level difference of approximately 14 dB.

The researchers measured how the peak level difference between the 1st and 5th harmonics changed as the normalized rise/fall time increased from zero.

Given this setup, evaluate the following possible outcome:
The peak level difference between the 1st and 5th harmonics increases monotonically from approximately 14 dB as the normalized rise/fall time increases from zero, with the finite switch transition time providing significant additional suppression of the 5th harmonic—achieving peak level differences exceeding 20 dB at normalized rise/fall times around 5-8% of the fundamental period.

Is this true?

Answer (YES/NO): YES